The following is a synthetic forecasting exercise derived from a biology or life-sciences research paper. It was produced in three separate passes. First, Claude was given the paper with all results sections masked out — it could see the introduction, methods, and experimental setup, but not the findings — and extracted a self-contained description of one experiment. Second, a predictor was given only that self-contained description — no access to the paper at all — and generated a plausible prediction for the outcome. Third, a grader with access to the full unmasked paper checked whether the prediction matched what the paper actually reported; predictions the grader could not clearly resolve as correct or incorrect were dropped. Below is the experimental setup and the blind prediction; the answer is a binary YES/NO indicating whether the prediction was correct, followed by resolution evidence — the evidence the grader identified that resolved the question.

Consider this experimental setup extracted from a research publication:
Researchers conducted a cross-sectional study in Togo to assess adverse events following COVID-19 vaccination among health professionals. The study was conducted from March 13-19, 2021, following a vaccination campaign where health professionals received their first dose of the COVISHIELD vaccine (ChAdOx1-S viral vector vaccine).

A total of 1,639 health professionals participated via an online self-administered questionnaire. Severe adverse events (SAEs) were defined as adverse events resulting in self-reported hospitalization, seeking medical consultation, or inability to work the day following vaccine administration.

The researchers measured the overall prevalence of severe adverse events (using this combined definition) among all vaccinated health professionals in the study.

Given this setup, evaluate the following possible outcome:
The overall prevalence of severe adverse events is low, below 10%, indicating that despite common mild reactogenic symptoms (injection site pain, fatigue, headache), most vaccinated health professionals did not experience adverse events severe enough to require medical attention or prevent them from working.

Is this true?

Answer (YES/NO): NO